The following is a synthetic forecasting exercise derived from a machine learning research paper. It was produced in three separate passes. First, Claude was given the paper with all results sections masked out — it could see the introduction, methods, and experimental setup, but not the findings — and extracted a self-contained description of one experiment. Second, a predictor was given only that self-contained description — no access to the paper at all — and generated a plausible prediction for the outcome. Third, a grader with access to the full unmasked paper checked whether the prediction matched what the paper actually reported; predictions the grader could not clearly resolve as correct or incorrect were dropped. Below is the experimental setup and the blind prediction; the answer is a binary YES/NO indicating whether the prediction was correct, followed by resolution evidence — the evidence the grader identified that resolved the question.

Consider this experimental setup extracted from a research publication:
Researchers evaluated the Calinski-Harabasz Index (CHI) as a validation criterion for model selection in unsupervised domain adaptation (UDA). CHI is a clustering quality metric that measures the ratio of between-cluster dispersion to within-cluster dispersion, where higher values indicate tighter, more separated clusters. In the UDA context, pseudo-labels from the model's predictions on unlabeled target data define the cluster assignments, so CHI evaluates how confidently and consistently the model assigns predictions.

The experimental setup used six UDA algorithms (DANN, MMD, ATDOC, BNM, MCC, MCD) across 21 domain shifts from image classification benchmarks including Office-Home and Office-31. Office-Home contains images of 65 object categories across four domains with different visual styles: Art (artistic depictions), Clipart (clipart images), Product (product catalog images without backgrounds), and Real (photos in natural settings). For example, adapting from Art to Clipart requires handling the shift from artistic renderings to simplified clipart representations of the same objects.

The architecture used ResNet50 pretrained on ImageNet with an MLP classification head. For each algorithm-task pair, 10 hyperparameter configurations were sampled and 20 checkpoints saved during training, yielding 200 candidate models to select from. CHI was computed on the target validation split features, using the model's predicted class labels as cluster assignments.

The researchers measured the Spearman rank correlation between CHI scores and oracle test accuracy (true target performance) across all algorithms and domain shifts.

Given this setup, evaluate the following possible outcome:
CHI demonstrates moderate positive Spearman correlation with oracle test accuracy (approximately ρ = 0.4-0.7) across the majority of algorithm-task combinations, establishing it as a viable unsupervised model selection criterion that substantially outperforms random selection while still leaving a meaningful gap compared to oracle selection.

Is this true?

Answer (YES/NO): NO